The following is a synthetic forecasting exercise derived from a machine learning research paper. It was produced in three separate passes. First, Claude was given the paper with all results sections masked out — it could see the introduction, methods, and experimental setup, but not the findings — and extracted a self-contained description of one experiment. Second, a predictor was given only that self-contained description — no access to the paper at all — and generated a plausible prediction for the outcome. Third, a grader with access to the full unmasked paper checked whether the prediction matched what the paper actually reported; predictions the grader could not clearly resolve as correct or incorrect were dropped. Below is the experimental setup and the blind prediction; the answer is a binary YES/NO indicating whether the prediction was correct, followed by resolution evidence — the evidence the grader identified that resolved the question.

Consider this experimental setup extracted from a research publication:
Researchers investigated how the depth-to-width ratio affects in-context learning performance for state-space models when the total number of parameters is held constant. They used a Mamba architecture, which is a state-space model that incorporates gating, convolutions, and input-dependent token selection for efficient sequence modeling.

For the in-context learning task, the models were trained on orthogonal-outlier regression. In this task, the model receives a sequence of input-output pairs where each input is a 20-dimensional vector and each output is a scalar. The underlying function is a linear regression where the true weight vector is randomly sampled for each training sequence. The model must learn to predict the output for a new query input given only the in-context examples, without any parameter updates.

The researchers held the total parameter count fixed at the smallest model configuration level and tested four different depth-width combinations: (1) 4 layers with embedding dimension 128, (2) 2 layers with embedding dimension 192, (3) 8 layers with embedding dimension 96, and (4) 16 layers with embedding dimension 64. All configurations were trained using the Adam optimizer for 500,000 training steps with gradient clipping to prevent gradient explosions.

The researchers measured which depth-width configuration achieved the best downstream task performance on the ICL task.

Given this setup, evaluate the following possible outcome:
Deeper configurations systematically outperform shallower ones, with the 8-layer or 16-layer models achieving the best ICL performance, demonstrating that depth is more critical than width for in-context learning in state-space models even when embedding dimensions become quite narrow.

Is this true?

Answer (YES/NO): YES